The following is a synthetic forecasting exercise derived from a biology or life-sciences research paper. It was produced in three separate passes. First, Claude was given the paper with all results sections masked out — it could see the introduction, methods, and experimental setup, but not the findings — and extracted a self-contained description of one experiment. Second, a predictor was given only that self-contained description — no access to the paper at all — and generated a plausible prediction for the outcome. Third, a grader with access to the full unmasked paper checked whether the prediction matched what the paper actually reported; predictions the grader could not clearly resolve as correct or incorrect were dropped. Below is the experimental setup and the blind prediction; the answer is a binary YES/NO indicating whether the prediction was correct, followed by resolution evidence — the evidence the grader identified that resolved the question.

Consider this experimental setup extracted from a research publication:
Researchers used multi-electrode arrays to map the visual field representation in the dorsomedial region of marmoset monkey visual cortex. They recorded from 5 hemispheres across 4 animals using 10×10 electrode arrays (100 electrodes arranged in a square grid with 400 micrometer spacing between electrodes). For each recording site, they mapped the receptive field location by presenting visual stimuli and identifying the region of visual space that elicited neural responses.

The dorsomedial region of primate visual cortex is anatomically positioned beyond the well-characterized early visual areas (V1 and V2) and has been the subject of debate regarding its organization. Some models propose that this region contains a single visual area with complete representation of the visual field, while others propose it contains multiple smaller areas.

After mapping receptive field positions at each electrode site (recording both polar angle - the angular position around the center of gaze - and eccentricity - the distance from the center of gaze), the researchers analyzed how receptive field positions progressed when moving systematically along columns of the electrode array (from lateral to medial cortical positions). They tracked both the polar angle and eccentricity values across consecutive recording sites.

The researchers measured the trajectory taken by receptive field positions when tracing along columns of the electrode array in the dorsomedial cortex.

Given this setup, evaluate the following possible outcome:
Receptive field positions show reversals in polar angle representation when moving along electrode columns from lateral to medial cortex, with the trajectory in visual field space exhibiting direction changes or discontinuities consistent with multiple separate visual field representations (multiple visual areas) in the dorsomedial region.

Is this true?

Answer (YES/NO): NO